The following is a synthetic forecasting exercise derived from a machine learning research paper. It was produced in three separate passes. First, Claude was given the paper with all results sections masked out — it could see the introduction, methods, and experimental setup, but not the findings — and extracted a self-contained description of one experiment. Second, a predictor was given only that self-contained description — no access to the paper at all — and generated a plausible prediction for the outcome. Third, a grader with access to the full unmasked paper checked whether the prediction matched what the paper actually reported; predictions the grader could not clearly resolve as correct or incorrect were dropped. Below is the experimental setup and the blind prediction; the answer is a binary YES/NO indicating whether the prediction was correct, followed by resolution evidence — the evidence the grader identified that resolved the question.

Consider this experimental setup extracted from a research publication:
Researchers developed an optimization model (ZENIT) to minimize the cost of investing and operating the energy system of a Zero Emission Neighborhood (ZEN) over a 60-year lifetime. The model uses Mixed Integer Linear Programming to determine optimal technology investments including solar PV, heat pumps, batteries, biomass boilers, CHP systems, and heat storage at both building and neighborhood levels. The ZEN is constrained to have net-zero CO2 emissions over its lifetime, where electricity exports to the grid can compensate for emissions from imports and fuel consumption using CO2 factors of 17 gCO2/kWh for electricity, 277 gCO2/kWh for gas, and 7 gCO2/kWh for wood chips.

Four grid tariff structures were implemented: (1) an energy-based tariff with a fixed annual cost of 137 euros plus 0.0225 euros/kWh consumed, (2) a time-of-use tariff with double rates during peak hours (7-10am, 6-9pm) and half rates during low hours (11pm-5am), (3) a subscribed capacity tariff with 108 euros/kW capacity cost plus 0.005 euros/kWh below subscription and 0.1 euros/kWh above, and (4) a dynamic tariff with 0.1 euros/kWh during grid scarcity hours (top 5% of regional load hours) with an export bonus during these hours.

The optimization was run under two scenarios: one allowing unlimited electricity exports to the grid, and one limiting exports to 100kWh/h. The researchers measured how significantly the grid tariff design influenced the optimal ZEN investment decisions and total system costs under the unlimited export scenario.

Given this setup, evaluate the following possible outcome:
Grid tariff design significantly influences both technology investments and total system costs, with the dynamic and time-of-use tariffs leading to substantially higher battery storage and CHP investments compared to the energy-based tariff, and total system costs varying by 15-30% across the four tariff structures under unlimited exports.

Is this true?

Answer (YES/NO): NO